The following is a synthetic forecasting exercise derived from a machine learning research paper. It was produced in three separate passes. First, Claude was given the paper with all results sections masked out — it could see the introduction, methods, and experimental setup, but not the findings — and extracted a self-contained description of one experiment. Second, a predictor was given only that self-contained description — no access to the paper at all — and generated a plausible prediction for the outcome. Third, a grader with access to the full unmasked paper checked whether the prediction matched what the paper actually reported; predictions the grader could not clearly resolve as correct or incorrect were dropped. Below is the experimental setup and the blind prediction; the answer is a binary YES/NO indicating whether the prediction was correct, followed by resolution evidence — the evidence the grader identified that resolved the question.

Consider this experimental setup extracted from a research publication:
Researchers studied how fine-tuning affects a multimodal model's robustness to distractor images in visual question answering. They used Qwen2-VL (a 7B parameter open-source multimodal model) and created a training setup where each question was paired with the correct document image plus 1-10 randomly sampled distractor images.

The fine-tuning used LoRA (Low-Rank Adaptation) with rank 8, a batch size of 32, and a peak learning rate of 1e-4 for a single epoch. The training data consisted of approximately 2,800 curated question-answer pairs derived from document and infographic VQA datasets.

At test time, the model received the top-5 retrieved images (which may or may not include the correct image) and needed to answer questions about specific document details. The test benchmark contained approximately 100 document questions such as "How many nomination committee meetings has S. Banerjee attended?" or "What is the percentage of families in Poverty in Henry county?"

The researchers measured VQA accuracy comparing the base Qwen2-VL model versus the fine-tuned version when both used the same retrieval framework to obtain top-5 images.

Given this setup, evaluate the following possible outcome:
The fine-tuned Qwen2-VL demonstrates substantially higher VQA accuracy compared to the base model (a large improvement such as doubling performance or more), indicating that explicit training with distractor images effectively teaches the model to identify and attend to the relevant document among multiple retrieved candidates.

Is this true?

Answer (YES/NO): NO